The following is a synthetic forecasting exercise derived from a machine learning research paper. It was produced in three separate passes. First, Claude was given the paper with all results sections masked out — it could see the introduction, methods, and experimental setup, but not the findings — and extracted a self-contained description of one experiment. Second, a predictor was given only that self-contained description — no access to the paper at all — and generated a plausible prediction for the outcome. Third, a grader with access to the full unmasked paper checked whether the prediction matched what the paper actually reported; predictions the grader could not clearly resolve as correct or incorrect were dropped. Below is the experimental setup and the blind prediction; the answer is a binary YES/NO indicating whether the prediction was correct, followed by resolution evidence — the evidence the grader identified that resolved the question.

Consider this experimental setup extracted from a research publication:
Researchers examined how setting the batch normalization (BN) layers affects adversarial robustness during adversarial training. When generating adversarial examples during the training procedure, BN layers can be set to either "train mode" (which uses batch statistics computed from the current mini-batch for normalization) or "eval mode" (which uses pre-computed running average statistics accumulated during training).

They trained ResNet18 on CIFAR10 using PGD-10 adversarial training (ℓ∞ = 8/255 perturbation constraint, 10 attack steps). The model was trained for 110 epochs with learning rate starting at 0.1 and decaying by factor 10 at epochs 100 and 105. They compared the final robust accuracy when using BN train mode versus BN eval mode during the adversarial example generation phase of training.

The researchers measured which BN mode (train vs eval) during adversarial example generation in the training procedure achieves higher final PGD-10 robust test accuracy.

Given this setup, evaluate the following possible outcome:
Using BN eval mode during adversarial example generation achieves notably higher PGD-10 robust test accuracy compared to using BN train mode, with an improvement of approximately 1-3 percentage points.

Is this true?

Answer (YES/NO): NO